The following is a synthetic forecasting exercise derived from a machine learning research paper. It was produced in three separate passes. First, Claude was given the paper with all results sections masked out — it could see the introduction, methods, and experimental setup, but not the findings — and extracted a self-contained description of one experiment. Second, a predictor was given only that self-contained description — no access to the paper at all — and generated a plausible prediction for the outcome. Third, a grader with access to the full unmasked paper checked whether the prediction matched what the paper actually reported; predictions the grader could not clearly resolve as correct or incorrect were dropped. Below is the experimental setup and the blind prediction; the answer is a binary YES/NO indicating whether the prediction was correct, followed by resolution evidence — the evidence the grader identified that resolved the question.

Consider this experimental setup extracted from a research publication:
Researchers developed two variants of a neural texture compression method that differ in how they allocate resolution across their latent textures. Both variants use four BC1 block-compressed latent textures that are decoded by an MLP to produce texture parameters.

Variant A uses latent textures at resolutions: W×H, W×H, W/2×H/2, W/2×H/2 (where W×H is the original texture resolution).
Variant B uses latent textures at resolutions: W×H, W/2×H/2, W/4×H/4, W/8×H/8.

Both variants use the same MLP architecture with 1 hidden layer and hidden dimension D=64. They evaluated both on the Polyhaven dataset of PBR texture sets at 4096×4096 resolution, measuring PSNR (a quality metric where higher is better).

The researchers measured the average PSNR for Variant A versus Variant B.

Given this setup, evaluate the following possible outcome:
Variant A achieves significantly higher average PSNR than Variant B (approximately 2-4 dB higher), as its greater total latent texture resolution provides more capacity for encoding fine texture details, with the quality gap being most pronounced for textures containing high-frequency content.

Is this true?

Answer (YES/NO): NO